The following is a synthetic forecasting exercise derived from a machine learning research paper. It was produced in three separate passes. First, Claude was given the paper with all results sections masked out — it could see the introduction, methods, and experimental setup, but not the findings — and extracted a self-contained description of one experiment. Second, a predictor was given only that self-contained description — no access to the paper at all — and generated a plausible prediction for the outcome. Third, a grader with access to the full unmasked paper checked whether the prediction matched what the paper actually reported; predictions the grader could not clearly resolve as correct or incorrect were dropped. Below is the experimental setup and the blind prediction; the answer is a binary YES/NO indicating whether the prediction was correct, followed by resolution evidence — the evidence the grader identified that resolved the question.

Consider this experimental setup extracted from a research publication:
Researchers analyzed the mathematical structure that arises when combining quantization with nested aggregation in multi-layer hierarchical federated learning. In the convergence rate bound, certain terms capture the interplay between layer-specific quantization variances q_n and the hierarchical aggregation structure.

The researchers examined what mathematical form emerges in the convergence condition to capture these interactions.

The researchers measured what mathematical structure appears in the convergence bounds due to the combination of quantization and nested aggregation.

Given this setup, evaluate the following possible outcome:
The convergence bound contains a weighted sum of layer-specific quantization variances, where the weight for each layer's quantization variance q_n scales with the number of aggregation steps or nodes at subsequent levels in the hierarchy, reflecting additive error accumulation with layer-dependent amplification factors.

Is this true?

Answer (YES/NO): NO